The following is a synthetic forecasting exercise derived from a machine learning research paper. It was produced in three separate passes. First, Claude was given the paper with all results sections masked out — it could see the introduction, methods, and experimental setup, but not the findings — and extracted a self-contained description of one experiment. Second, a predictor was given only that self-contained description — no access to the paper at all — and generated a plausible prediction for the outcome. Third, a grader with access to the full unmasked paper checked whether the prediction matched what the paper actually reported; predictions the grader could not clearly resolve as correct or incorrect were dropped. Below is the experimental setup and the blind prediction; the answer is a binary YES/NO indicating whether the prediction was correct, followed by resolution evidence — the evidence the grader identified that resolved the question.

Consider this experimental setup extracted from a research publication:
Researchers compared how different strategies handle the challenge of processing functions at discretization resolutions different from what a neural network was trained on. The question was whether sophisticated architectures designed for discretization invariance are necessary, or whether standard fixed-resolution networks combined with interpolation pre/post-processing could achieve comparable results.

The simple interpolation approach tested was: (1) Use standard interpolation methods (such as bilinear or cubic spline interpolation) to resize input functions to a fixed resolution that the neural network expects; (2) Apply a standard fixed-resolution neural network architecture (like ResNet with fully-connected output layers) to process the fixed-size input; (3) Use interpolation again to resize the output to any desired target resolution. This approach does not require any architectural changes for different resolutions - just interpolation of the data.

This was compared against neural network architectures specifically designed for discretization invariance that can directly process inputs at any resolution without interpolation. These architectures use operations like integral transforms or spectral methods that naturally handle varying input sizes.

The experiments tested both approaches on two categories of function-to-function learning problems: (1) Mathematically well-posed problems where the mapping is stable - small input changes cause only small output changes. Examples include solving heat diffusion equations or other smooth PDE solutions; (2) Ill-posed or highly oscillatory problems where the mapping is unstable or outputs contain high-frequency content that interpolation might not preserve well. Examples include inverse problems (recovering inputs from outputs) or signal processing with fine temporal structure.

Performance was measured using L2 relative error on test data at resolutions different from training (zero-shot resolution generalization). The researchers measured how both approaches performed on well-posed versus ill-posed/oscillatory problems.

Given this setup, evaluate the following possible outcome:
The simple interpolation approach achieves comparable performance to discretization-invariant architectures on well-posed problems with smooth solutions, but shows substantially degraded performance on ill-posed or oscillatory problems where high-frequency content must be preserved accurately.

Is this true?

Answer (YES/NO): NO